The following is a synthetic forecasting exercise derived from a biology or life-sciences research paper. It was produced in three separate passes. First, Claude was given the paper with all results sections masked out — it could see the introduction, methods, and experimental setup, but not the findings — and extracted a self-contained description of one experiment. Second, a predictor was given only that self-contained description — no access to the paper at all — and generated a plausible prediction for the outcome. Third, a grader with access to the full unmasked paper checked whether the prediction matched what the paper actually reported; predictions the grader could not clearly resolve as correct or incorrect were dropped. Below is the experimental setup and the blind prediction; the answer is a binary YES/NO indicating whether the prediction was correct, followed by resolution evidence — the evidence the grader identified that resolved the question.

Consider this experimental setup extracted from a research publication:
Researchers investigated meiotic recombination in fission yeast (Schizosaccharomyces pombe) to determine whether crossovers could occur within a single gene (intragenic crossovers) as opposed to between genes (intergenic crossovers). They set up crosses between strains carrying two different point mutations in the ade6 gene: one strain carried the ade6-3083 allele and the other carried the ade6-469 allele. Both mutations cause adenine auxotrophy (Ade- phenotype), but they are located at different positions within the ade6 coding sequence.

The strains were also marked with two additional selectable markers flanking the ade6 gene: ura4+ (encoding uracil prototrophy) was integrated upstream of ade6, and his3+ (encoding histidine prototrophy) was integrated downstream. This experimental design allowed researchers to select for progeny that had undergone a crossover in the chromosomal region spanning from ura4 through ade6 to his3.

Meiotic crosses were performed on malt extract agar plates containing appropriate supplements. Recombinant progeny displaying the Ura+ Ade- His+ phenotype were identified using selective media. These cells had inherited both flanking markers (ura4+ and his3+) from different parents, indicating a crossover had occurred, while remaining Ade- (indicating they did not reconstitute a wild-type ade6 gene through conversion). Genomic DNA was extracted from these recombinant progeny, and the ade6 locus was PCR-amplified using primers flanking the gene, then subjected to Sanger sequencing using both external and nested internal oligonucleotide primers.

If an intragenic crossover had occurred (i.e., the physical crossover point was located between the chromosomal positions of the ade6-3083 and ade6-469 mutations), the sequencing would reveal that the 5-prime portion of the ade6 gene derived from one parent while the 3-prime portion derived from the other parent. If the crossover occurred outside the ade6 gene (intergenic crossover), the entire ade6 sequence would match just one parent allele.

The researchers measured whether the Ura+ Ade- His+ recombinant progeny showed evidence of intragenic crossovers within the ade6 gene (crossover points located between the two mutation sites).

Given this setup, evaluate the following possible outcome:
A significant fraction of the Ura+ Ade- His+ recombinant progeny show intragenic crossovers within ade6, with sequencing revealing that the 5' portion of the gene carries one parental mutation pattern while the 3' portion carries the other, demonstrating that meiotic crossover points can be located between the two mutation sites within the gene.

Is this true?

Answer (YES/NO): NO